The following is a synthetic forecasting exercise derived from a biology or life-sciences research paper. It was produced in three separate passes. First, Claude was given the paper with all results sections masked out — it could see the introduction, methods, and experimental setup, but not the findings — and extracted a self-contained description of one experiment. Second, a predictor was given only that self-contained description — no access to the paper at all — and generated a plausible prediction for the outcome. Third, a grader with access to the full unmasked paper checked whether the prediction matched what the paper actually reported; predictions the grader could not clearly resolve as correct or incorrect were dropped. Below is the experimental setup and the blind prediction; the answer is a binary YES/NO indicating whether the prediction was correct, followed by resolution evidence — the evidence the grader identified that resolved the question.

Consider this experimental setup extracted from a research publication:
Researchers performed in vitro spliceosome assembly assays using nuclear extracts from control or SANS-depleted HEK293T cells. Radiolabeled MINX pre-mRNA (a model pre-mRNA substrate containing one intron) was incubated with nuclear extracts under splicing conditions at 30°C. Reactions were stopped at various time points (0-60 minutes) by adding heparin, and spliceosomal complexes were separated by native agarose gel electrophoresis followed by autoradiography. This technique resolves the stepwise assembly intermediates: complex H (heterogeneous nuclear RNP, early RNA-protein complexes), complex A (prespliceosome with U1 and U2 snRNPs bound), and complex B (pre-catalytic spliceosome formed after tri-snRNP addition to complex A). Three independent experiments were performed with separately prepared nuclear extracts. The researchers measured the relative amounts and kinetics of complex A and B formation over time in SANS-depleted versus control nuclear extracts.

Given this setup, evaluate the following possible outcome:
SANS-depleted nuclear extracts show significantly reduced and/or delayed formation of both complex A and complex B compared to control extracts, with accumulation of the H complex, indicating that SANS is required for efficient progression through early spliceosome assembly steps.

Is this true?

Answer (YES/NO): NO